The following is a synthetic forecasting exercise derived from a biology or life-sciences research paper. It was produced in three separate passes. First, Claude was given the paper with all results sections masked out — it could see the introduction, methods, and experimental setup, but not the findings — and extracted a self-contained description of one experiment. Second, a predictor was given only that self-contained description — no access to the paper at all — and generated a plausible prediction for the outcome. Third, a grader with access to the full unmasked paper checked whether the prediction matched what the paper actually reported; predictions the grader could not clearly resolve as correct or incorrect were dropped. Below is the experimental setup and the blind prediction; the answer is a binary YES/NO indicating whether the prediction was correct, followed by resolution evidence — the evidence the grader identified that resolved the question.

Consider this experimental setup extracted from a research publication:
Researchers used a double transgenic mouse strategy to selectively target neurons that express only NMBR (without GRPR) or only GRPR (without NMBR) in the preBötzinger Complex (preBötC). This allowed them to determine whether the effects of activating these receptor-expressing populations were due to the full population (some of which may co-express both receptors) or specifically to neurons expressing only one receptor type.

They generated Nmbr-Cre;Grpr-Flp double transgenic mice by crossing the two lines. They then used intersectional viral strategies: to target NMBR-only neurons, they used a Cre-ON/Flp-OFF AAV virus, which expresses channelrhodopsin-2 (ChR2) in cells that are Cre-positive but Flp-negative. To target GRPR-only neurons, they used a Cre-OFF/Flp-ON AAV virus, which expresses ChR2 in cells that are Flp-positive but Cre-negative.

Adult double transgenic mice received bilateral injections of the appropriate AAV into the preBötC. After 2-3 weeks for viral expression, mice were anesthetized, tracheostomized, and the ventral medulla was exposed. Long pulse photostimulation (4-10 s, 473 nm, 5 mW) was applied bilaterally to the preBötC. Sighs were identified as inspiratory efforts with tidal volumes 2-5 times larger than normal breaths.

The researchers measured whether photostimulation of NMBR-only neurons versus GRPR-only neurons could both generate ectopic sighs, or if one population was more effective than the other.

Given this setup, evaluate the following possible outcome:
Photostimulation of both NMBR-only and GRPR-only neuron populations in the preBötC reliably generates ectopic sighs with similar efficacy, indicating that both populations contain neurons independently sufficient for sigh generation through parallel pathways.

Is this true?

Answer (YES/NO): NO